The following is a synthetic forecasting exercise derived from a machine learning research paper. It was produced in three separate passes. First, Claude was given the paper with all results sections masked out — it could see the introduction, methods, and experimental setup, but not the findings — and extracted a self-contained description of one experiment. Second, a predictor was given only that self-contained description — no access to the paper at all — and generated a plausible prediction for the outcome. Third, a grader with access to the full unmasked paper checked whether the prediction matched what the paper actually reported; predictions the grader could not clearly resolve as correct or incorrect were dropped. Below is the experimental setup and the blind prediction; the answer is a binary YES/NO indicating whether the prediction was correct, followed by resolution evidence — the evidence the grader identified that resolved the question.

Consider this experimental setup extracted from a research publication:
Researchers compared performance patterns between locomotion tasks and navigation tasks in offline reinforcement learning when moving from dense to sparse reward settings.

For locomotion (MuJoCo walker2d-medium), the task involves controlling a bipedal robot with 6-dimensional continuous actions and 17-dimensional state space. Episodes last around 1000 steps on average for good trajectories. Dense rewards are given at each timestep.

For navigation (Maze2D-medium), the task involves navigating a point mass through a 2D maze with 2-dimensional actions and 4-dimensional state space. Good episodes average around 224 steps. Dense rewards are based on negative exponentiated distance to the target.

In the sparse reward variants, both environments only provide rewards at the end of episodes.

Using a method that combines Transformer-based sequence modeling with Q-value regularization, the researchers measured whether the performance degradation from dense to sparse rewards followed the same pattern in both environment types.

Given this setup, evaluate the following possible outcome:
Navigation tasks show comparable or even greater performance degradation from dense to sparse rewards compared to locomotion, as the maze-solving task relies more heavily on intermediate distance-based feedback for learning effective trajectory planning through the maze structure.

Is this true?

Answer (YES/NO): NO